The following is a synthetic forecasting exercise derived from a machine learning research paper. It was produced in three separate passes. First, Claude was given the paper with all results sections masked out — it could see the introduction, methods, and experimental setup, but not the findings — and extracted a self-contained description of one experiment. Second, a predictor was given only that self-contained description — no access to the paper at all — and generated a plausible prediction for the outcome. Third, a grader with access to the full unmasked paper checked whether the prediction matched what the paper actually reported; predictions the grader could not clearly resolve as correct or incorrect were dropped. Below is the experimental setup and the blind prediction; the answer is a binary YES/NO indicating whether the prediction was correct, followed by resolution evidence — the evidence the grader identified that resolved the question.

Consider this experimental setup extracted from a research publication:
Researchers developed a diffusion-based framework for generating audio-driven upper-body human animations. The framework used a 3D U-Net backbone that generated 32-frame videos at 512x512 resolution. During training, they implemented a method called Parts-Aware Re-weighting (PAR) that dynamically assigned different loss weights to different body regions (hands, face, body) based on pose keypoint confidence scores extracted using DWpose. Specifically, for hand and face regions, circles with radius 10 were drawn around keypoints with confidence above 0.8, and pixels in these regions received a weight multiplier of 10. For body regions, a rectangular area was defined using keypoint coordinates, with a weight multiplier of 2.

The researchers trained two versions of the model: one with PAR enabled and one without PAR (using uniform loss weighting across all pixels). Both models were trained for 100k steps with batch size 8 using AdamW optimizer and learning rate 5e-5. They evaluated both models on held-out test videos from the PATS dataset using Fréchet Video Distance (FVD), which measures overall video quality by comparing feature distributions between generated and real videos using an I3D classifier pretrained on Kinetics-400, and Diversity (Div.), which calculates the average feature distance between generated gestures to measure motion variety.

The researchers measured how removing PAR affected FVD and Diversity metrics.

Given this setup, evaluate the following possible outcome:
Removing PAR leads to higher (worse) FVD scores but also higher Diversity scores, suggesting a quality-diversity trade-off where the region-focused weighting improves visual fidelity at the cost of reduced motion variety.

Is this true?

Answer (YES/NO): NO